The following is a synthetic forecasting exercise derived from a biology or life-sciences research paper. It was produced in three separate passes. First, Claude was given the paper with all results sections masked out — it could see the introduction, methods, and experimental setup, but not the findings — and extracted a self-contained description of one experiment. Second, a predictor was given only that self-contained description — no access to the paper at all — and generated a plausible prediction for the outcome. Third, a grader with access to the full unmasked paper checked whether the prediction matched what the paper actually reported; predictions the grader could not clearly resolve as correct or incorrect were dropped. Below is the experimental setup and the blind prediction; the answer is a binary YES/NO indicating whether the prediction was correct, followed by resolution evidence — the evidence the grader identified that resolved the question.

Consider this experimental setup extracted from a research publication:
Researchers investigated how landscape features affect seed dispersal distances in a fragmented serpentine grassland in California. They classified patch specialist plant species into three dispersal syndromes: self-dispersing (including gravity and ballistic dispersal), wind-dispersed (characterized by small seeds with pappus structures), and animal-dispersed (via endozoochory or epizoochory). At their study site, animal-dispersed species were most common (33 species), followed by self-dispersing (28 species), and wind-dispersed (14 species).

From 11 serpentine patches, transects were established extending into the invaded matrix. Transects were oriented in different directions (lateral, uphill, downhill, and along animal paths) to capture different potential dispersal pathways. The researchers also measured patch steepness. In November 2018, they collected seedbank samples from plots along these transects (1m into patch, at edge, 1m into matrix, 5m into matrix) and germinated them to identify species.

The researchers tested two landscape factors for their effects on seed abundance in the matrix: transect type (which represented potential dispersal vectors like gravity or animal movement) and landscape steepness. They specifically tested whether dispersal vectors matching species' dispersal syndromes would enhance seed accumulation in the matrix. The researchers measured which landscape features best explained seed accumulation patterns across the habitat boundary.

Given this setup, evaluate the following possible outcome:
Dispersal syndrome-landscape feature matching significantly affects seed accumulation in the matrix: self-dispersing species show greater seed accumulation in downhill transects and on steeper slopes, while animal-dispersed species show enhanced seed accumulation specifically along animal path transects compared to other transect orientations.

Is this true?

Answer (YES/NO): NO